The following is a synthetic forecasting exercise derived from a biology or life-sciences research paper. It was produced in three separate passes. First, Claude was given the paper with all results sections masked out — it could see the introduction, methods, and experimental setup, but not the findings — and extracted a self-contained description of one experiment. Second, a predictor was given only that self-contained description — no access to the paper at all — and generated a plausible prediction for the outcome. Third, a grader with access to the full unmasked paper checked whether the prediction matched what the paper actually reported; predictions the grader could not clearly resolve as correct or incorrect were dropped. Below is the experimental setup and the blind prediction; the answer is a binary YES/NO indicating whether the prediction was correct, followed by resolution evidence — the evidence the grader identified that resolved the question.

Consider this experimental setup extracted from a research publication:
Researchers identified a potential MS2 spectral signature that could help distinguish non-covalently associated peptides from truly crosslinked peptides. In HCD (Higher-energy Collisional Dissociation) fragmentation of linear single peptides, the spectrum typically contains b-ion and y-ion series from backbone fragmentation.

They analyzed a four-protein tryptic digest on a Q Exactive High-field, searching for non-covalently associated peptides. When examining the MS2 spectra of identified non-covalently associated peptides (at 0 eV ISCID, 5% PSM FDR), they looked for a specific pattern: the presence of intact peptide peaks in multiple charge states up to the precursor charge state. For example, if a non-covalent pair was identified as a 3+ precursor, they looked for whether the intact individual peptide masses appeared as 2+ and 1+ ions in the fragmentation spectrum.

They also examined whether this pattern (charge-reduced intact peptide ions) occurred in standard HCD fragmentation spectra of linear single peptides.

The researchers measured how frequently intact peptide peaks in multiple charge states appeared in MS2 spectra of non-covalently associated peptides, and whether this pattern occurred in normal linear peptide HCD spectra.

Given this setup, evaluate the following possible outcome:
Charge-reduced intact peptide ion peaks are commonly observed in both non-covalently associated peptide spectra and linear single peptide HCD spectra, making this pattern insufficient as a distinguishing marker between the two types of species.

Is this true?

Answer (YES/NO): NO